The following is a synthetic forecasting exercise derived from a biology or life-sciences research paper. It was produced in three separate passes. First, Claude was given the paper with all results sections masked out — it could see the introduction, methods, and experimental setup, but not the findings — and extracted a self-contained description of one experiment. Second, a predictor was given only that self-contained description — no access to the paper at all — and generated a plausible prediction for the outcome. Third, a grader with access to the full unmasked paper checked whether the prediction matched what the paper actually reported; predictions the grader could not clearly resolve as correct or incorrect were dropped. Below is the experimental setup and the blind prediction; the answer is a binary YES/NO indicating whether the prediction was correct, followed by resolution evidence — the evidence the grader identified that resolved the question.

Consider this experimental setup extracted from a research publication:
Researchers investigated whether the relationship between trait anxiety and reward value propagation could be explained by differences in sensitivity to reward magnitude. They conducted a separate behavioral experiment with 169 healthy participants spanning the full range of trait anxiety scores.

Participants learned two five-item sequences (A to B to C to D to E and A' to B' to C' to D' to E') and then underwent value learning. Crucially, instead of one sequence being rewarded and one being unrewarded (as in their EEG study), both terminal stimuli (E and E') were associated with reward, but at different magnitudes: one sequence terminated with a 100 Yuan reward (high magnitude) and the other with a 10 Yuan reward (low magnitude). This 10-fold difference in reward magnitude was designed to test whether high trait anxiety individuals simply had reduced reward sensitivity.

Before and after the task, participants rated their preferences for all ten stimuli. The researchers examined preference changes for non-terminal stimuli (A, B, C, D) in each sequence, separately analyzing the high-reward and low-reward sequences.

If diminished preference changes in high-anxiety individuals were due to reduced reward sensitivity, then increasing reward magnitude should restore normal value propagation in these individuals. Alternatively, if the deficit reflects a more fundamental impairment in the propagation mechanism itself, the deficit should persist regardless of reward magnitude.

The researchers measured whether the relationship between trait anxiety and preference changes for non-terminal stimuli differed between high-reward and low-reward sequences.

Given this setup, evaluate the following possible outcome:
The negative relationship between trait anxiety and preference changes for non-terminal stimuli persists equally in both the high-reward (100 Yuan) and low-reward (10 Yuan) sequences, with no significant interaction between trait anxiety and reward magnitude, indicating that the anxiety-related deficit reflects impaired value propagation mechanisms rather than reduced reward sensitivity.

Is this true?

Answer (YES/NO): YES